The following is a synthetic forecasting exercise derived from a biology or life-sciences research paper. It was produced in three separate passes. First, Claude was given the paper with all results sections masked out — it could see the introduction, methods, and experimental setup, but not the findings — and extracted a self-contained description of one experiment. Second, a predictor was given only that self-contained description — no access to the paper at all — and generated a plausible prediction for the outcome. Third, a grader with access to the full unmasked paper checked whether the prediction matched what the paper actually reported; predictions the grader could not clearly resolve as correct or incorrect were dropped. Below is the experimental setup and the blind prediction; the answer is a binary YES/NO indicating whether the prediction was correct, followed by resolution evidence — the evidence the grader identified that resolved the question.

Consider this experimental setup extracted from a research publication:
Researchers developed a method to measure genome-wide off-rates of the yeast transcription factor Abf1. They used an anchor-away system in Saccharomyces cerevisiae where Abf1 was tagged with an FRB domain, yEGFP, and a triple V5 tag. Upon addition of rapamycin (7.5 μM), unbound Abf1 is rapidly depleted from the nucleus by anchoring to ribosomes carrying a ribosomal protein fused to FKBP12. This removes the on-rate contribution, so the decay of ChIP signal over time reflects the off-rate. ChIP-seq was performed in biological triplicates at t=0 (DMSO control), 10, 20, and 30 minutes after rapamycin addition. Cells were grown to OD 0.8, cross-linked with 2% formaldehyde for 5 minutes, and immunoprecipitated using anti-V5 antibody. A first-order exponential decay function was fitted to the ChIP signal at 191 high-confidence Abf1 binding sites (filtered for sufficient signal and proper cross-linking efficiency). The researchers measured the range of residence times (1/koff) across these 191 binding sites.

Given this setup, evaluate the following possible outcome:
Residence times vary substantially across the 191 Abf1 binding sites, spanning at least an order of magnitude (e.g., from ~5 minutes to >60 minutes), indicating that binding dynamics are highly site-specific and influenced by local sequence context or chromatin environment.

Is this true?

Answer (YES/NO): NO